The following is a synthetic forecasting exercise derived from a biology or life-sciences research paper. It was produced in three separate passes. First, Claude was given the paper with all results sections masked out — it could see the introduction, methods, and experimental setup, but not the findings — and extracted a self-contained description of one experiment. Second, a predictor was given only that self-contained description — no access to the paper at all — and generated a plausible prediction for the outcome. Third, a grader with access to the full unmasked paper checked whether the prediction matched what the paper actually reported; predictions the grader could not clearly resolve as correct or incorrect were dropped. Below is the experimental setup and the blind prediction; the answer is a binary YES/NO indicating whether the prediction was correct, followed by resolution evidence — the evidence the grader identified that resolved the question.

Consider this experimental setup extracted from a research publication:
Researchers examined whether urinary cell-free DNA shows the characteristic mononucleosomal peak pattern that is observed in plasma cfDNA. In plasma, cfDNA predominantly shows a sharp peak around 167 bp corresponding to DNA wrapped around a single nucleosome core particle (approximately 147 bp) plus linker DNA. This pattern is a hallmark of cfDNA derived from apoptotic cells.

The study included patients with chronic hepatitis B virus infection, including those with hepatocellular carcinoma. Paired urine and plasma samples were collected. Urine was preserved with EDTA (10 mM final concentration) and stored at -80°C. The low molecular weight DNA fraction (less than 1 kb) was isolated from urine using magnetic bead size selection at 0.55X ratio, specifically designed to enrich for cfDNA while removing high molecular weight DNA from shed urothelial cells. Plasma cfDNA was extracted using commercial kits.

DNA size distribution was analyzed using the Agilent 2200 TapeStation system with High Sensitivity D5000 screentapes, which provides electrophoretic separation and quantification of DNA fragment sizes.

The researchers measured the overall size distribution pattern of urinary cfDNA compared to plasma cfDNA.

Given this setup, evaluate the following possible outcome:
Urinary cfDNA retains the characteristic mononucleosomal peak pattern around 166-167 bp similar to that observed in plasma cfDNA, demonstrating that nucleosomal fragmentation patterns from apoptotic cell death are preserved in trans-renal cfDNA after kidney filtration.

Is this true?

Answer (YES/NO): YES